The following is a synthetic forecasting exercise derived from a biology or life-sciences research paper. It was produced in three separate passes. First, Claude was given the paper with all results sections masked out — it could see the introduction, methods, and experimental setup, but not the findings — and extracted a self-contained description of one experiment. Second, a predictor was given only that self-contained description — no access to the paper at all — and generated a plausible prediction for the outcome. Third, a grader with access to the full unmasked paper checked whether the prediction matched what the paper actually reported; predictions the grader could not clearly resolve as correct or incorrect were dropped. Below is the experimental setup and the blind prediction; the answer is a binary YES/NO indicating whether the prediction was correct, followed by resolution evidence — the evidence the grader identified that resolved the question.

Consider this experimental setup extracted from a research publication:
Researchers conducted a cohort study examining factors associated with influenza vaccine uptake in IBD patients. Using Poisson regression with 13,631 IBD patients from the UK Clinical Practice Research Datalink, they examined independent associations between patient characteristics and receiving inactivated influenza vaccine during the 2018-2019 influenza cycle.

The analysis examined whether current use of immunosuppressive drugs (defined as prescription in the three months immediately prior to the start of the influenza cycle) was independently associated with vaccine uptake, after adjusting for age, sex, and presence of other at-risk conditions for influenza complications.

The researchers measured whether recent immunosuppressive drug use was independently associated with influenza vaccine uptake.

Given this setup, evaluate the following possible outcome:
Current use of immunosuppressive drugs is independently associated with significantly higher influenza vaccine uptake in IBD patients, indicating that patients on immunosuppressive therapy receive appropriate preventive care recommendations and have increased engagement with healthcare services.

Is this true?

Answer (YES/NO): YES